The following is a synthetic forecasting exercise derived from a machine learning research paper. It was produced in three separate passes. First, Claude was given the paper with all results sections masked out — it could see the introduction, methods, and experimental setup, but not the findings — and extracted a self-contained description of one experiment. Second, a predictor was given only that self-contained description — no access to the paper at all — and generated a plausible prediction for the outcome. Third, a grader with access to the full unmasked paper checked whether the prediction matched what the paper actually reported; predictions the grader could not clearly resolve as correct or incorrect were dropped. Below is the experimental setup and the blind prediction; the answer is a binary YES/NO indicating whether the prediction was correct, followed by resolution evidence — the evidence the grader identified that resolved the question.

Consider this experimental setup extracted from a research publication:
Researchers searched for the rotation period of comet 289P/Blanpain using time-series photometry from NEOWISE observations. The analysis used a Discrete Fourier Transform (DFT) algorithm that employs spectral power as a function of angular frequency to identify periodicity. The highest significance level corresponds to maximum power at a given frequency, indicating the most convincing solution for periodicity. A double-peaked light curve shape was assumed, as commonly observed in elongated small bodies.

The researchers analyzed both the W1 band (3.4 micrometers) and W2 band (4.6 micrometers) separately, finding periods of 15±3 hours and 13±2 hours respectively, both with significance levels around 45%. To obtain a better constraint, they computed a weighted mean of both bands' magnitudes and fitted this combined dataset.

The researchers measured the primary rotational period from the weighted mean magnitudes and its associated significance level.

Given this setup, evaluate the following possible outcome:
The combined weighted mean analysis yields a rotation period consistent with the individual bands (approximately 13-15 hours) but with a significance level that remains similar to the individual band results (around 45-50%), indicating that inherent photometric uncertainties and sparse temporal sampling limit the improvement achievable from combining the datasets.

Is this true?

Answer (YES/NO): NO